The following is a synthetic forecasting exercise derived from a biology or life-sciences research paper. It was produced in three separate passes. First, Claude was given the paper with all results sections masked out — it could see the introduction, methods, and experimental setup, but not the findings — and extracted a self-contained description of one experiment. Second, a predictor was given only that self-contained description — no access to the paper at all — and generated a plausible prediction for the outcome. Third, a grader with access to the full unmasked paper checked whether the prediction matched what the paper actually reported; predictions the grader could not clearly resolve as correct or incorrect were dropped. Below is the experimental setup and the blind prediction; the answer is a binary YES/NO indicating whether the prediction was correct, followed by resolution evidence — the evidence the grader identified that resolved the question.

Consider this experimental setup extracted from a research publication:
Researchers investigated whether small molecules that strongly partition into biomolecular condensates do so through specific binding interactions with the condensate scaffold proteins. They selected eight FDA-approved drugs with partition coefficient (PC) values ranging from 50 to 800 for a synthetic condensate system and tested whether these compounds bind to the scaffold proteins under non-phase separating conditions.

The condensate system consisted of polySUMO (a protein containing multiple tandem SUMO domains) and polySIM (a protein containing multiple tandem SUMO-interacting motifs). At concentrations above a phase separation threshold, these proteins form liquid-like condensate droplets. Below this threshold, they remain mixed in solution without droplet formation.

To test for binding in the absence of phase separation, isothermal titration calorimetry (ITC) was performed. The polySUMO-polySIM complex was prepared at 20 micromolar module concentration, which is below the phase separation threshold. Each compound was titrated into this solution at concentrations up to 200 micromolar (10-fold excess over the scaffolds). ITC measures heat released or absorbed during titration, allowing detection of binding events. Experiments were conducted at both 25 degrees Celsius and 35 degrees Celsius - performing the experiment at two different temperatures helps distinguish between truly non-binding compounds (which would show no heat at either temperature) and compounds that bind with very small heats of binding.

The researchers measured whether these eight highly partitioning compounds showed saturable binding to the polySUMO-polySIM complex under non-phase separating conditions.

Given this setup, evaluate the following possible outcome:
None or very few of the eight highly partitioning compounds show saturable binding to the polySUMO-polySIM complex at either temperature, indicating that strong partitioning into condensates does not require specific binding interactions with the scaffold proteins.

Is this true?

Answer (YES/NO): YES